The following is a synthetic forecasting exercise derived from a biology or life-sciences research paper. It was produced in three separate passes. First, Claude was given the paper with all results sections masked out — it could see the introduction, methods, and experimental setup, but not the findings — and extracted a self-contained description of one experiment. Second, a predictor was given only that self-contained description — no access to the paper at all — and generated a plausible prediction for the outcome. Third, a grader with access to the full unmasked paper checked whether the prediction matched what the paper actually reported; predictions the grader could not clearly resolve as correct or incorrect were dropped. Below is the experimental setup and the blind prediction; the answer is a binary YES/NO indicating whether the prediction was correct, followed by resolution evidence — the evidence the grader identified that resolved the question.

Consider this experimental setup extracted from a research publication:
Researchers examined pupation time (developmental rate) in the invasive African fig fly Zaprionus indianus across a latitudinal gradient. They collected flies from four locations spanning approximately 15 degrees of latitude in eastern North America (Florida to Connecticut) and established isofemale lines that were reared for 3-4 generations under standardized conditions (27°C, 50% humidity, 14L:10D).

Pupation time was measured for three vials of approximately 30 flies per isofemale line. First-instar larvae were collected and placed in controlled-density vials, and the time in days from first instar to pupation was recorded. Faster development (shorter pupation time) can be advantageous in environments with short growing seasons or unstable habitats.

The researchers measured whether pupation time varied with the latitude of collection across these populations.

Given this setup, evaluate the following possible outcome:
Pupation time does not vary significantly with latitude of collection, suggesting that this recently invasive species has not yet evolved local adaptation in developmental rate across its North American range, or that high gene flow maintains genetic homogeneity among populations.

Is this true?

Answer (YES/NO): YES